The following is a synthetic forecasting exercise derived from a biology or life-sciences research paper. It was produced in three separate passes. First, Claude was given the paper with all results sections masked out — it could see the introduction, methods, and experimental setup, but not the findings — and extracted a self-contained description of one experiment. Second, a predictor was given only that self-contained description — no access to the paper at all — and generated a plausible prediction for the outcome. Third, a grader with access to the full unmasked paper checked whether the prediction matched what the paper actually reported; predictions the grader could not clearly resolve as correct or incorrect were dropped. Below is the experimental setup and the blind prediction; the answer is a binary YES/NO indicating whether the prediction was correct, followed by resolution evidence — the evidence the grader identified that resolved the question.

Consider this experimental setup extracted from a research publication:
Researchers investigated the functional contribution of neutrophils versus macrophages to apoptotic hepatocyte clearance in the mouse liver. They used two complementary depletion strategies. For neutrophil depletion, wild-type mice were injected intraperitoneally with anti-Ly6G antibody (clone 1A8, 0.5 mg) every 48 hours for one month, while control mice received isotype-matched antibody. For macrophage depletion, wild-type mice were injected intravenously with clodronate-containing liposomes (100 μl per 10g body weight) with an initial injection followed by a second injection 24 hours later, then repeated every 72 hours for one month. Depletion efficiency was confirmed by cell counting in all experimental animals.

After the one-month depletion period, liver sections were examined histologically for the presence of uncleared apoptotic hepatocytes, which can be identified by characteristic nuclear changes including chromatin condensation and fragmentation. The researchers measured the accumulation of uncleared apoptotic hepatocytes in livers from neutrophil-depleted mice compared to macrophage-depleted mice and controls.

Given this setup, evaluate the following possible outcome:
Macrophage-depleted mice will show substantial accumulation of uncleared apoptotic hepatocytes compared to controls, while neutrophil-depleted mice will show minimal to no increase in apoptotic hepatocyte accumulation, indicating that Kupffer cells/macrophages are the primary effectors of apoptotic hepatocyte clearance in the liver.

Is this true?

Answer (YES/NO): NO